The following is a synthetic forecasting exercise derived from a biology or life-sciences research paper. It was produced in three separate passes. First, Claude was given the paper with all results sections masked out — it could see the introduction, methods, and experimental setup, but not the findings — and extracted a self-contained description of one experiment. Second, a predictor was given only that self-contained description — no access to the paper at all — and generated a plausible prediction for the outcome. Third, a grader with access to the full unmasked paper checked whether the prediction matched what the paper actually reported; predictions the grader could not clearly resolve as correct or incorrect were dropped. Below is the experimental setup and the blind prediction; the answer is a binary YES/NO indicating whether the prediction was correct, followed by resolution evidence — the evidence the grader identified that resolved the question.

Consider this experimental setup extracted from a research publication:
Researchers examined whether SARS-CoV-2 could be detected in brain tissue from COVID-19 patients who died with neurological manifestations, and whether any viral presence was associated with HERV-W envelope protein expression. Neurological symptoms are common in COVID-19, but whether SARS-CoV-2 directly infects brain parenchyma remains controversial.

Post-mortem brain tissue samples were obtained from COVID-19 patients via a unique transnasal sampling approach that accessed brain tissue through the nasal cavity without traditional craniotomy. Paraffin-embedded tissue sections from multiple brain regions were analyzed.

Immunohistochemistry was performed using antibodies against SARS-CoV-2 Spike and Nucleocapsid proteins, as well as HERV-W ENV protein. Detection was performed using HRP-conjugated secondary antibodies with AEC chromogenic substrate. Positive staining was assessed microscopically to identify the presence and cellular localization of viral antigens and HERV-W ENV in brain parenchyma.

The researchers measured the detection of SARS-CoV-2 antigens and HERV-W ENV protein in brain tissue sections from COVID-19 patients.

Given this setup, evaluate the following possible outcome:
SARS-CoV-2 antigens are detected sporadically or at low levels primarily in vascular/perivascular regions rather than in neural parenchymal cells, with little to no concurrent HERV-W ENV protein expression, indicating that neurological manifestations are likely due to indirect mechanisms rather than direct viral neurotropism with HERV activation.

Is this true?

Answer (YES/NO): NO